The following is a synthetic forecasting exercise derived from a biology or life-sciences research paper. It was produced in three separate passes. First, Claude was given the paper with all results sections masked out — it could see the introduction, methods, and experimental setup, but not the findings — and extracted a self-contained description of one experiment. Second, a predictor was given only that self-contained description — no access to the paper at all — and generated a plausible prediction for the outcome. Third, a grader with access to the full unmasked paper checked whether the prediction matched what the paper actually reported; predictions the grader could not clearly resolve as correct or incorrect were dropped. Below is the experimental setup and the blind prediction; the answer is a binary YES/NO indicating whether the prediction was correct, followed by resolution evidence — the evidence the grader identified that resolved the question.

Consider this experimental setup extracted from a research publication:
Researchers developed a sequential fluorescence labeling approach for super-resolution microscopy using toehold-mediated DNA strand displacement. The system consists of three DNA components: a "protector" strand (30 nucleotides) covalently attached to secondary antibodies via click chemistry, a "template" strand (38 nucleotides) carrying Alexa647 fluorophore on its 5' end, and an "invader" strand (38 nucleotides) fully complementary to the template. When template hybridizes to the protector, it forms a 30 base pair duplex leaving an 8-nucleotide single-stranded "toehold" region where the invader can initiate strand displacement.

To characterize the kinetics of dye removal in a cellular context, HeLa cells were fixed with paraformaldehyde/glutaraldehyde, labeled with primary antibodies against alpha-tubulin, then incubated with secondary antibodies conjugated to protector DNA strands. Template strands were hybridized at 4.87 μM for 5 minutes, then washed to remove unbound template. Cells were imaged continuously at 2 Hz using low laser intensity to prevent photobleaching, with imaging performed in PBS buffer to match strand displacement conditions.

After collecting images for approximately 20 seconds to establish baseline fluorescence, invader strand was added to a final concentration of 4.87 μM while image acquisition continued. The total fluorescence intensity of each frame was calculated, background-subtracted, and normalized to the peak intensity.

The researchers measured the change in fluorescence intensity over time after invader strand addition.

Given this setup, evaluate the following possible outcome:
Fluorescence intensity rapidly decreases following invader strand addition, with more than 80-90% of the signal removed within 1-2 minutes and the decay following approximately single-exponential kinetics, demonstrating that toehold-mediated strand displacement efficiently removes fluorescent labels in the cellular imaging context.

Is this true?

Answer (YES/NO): YES